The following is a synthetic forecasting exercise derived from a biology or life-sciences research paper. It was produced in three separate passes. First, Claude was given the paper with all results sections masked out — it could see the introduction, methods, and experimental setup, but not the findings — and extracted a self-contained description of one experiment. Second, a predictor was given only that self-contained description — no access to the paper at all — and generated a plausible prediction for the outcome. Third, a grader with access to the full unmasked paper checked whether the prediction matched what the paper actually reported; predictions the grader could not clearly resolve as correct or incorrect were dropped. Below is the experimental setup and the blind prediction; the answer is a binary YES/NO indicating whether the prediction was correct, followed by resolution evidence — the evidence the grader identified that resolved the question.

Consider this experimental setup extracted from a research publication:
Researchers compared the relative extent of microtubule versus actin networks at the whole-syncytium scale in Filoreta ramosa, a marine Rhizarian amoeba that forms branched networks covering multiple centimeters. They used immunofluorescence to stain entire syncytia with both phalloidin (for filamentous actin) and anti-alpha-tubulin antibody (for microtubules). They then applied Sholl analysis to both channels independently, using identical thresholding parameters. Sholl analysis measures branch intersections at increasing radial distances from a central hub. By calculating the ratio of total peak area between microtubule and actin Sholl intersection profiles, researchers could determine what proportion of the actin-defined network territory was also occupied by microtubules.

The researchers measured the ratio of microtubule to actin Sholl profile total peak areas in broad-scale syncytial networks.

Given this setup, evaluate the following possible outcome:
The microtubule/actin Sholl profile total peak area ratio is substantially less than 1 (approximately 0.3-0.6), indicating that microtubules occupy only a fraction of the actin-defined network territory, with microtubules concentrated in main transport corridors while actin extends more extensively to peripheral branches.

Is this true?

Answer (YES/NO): NO